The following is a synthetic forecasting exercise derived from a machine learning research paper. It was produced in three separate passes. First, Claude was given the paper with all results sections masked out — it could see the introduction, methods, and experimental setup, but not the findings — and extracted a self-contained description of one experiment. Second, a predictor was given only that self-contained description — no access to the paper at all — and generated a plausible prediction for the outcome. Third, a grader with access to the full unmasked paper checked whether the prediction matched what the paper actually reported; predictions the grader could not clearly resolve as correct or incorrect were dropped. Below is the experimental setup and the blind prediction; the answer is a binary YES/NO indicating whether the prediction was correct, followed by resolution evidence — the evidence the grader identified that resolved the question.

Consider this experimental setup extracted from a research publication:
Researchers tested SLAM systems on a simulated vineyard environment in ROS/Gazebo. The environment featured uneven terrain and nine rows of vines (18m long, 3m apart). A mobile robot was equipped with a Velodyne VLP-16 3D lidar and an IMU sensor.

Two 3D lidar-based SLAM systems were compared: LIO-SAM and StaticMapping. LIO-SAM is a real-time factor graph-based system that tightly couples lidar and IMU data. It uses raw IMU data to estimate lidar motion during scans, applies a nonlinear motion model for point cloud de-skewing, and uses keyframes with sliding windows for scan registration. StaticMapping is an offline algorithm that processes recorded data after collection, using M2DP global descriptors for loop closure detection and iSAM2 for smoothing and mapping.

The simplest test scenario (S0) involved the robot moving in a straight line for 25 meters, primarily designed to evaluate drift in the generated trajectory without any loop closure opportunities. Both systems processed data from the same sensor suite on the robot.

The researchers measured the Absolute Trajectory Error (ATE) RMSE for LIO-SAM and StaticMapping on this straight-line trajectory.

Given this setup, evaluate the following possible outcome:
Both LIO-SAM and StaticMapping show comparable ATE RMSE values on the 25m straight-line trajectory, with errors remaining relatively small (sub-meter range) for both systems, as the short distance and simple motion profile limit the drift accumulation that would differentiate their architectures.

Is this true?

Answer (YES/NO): NO